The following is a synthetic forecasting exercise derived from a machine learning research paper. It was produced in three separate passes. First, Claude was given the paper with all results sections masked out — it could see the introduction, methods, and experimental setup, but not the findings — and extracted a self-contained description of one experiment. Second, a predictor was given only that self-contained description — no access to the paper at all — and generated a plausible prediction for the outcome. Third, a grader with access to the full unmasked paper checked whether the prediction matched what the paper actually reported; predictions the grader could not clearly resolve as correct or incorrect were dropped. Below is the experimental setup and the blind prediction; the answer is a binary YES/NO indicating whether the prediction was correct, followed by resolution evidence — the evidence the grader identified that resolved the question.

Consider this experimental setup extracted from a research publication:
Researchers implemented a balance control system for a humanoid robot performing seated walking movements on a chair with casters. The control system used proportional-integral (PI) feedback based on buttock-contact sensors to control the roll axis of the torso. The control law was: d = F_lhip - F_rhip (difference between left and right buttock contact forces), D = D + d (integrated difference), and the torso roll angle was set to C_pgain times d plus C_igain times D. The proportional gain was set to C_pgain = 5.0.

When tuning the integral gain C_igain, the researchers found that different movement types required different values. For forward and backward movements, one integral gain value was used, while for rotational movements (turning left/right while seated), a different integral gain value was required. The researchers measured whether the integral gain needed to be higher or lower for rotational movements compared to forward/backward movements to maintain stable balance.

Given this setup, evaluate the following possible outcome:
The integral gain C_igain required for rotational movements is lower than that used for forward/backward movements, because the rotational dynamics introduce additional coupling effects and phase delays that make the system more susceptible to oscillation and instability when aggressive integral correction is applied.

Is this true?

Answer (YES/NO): YES